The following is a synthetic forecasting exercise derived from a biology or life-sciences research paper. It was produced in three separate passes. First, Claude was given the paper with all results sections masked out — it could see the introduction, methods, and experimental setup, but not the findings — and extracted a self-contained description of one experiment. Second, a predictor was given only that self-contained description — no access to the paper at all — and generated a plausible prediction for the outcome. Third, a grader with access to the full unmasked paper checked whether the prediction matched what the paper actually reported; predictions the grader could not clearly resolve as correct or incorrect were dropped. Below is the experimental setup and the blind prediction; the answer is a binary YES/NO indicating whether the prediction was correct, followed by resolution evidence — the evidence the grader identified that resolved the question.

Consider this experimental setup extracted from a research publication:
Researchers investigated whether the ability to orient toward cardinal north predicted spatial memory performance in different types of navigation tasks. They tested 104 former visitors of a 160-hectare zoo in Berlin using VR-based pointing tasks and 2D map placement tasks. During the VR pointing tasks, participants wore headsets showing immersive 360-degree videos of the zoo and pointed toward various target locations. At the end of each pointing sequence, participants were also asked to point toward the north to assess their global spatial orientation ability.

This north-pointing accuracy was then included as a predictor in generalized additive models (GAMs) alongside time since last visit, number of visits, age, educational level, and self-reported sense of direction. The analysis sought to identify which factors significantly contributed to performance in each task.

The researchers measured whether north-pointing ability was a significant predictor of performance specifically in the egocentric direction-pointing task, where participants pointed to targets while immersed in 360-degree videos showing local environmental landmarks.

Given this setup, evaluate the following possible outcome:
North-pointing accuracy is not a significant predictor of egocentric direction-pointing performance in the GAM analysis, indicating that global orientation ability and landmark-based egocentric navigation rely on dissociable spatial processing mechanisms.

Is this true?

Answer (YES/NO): NO